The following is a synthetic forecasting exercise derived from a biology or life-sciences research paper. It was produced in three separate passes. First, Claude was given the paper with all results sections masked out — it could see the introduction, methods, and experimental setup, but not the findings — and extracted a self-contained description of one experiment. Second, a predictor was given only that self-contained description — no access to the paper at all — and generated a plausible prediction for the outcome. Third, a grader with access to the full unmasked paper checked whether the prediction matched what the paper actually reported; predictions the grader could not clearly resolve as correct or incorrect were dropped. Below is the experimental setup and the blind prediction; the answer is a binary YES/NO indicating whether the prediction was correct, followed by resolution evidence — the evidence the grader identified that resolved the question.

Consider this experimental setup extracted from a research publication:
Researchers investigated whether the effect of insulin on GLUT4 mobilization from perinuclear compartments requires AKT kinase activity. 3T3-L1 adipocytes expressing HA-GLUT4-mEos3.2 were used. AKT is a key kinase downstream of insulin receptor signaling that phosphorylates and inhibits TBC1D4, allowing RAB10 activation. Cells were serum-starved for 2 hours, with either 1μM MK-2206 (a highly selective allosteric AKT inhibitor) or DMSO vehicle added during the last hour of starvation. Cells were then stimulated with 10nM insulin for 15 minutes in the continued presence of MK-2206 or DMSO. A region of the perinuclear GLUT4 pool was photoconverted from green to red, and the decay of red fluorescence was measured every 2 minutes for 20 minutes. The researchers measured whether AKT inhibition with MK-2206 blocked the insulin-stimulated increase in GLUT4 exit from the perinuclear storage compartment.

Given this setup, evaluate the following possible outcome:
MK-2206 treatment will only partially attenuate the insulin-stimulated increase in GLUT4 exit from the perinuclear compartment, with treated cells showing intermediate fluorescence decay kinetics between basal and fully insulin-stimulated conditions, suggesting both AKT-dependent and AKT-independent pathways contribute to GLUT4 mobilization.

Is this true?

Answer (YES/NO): NO